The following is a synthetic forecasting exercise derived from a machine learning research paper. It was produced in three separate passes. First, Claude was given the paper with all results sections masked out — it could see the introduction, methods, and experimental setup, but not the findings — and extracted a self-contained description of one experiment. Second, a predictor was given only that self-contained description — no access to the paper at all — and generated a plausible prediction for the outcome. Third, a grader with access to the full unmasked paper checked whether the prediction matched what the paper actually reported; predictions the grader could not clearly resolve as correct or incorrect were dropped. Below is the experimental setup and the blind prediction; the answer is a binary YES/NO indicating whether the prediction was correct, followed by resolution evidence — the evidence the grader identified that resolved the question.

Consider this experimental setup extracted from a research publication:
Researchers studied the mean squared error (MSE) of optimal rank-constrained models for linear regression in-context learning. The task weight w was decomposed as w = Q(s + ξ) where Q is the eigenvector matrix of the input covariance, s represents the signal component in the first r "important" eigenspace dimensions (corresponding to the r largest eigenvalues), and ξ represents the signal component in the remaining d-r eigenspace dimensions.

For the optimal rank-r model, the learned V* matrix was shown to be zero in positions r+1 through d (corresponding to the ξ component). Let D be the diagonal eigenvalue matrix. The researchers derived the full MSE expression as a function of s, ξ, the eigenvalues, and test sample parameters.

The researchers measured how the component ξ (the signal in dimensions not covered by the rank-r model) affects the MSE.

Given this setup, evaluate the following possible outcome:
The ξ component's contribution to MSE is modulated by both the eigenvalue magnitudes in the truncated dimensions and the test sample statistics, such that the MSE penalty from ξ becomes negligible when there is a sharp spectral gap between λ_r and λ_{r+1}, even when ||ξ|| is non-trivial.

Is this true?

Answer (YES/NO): NO